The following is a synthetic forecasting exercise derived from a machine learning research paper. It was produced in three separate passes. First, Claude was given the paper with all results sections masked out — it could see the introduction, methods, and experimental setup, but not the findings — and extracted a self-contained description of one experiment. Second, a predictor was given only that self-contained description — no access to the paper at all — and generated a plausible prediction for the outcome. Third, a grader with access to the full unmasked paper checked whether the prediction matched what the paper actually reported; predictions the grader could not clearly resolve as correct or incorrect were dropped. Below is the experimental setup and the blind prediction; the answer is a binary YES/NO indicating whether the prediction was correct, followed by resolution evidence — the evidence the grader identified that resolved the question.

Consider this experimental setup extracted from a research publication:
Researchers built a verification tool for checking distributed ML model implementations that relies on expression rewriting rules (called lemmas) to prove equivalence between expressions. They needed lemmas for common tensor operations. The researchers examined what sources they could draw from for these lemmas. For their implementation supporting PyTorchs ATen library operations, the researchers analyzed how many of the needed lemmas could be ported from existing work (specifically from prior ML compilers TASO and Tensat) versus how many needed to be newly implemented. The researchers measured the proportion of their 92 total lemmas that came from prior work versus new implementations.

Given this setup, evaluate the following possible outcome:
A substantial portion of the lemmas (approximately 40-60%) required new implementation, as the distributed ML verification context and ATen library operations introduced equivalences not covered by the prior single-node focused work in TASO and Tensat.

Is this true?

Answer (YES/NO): NO